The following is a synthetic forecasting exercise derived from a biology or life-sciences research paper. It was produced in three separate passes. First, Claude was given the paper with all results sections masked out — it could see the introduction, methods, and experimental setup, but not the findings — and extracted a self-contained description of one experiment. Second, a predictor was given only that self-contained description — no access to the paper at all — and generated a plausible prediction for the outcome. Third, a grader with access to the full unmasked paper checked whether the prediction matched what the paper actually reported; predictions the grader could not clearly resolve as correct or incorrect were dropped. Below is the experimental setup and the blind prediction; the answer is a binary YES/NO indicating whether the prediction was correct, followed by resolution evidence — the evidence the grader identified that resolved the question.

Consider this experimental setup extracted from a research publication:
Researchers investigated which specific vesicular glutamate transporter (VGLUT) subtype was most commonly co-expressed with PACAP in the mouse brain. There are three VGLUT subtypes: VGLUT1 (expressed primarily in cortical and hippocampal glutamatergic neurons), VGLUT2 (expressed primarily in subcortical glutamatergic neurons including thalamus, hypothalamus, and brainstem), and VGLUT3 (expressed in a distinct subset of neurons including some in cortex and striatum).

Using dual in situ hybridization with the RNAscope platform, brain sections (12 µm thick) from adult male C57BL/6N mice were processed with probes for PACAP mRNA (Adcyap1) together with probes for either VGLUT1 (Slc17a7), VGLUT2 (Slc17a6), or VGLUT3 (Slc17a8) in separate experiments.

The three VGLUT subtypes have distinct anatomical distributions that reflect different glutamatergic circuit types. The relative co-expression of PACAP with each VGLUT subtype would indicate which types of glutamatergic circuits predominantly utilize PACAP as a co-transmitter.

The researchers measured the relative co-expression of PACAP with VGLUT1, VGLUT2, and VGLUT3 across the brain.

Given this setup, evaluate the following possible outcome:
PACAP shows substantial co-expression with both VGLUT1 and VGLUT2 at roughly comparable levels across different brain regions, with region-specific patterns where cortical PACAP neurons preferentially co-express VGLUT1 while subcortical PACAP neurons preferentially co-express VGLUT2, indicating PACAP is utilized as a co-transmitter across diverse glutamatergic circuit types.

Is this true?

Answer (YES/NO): YES